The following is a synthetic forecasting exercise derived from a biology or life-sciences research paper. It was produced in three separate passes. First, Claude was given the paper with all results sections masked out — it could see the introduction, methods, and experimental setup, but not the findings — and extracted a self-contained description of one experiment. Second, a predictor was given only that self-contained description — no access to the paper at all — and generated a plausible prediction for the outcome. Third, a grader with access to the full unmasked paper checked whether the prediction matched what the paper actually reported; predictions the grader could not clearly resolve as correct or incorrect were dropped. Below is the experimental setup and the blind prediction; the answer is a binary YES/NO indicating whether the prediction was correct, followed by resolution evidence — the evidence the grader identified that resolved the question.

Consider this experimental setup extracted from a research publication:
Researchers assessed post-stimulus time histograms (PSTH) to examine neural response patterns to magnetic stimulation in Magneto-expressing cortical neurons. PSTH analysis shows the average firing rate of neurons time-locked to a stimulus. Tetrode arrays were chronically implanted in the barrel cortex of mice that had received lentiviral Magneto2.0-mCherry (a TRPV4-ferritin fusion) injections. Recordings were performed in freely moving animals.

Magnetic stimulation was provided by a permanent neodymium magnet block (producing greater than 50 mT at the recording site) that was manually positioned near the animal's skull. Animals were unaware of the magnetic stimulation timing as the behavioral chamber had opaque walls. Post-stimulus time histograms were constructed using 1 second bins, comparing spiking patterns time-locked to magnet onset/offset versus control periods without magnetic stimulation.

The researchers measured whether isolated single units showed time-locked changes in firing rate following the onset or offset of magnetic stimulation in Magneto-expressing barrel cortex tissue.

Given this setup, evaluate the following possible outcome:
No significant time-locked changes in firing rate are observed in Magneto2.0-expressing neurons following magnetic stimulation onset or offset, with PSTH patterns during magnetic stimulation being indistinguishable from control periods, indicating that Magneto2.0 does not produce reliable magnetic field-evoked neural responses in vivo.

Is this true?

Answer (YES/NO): YES